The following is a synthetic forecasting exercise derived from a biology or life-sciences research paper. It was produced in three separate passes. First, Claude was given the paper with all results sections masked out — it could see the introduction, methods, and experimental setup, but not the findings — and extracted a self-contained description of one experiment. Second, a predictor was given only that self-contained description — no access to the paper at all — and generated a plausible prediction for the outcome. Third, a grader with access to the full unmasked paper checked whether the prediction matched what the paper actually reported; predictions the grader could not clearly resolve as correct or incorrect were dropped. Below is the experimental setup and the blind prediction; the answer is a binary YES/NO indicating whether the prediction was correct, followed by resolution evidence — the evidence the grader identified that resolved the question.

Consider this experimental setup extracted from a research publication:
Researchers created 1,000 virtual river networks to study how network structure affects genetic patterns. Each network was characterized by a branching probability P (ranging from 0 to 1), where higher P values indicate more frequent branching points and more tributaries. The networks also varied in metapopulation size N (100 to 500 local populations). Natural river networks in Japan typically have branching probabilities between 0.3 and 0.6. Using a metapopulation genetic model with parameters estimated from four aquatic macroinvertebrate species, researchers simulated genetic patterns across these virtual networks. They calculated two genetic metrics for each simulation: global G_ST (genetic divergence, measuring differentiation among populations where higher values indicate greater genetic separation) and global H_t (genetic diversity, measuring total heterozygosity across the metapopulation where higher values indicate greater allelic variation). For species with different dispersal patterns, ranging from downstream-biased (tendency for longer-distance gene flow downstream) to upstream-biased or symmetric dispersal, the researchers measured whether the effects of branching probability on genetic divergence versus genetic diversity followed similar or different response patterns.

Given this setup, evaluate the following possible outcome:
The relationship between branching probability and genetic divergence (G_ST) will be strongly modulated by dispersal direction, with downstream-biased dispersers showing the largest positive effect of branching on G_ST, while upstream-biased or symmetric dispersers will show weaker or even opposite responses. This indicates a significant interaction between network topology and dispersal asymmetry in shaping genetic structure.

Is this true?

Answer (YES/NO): YES